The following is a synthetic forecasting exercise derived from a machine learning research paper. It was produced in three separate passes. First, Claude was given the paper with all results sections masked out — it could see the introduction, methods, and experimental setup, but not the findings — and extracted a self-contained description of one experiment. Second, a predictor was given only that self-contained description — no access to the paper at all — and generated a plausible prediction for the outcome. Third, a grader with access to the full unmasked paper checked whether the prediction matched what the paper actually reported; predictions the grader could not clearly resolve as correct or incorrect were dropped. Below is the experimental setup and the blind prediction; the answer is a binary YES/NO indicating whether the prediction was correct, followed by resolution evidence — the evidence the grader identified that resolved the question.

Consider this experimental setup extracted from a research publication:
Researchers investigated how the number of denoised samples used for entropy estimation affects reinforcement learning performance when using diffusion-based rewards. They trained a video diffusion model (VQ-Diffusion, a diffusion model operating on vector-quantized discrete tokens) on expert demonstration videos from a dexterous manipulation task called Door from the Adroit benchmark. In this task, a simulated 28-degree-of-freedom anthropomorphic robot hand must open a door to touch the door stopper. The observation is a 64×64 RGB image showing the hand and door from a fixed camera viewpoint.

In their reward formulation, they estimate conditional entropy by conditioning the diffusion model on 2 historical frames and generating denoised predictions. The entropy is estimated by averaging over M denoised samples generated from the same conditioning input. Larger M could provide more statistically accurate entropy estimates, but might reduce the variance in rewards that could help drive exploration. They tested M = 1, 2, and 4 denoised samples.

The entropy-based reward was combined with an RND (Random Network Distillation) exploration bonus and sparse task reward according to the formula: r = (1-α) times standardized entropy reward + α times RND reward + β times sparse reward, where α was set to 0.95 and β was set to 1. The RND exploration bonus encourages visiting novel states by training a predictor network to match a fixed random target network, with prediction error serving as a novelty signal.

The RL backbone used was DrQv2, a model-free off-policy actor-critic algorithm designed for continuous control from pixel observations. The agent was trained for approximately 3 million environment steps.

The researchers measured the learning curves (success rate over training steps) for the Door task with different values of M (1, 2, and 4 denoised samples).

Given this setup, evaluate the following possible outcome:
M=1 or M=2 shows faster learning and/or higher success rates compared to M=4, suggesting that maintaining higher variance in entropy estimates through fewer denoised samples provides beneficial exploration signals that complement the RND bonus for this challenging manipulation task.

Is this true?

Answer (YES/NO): YES